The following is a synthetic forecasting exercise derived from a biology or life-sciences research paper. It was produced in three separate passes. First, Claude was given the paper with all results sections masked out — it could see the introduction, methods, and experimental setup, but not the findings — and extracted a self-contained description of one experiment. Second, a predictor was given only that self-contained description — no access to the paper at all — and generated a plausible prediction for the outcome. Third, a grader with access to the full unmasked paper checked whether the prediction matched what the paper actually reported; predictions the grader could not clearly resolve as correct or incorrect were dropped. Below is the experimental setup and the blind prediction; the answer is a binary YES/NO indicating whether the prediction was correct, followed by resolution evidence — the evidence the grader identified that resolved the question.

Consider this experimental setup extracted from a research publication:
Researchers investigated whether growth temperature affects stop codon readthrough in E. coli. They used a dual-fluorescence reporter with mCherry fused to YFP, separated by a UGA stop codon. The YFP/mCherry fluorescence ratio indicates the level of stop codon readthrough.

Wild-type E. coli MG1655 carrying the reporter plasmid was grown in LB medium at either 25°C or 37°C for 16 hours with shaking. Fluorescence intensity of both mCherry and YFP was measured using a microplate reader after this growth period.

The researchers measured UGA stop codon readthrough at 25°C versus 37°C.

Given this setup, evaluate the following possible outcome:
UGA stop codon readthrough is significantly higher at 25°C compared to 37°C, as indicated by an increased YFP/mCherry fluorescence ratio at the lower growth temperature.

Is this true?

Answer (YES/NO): YES